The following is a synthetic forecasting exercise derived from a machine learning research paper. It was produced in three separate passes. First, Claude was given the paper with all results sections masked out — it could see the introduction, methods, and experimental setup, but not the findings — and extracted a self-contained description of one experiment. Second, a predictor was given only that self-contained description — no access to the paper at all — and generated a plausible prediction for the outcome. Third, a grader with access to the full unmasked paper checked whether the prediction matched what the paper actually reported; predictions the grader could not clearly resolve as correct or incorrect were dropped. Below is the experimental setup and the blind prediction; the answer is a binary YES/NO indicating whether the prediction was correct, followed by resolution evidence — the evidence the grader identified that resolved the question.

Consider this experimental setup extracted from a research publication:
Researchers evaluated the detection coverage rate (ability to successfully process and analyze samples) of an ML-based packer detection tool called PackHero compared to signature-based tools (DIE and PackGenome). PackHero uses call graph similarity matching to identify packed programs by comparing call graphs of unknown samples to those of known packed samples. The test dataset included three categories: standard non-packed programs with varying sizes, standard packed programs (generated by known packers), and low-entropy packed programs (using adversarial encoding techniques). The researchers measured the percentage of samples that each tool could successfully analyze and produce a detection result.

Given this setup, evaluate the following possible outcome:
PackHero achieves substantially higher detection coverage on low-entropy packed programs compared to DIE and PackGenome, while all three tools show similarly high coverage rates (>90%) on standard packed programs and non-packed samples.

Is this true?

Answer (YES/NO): NO